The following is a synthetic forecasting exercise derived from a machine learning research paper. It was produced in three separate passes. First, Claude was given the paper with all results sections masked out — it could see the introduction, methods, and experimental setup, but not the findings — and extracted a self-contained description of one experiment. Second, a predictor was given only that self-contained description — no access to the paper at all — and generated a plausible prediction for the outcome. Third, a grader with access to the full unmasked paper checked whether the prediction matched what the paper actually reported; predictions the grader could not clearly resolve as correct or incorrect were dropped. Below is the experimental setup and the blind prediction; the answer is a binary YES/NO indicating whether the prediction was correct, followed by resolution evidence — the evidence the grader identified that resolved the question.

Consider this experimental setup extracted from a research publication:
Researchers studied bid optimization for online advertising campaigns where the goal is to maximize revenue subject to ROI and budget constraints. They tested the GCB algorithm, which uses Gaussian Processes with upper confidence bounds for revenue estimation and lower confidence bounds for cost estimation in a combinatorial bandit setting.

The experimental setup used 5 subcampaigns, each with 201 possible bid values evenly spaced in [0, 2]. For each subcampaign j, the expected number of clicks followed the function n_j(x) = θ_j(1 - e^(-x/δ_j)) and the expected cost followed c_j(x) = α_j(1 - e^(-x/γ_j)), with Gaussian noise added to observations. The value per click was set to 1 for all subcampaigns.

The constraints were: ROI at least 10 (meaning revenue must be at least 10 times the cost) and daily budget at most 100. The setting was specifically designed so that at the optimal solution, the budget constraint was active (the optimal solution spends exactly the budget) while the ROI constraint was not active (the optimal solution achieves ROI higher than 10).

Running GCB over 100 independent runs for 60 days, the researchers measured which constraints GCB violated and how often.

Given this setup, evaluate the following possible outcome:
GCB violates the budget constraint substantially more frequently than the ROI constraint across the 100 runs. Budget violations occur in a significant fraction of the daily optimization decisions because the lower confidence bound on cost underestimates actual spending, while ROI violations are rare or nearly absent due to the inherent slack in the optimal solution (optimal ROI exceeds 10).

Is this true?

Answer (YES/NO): NO